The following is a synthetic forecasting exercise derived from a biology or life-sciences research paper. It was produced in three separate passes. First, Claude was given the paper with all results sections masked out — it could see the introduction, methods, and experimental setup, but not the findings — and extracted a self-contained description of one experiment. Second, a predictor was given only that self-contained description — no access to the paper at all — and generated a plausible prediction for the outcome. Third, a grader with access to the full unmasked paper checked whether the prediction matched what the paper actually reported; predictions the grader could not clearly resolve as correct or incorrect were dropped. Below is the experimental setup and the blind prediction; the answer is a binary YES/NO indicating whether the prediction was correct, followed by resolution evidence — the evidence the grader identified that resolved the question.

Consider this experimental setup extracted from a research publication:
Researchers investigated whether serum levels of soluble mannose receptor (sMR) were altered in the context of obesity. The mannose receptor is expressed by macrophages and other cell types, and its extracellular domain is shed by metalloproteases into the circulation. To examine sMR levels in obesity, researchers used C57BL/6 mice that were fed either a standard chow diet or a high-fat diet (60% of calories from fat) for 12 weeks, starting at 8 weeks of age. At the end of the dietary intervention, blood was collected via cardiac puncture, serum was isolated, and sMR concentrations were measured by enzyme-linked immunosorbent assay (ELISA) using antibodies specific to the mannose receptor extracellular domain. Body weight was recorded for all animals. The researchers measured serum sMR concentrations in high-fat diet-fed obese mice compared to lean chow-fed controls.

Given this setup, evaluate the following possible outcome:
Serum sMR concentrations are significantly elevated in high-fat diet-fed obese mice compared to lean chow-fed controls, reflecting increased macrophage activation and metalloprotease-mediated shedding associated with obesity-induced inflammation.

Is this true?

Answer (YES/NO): YES